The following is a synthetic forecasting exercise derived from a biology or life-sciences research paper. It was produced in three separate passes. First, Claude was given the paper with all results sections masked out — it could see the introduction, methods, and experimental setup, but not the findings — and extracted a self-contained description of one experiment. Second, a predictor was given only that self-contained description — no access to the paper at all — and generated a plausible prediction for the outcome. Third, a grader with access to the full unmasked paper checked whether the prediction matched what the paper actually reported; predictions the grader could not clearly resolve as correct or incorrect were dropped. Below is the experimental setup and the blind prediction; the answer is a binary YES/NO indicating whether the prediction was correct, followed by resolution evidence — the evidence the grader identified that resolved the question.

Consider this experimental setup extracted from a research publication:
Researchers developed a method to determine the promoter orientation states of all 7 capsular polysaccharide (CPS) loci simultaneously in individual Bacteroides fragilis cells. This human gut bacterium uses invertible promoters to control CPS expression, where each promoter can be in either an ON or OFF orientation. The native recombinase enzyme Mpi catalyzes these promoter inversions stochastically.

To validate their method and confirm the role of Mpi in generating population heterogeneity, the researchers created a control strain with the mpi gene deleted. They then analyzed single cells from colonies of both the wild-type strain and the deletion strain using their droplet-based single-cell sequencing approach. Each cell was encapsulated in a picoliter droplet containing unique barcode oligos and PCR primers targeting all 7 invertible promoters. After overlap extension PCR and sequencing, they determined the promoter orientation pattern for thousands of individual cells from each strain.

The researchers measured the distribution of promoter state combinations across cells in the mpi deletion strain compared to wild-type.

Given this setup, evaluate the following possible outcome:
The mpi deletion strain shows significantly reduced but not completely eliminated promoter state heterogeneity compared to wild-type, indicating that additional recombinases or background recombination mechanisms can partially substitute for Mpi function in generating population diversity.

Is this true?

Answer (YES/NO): NO